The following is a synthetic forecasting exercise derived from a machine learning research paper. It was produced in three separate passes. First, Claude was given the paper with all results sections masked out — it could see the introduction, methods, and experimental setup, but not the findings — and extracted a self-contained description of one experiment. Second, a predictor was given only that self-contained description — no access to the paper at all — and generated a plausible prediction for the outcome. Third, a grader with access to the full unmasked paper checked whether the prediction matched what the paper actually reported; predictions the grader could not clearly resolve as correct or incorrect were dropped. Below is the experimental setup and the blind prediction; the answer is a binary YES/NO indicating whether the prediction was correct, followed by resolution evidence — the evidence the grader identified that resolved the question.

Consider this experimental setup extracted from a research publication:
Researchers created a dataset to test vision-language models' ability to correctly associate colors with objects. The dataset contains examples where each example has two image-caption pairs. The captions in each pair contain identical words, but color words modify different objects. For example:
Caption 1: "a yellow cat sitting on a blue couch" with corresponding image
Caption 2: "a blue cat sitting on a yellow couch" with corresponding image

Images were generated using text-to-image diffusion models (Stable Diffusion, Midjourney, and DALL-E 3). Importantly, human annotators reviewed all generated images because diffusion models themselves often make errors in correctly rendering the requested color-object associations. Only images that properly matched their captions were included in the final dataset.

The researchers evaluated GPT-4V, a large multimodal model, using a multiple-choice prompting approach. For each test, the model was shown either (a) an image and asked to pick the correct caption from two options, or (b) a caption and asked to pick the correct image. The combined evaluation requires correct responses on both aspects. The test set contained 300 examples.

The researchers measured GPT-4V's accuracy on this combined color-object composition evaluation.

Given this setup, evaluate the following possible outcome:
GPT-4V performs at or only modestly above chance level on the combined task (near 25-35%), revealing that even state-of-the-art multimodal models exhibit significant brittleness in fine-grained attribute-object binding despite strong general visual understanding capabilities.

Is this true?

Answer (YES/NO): NO